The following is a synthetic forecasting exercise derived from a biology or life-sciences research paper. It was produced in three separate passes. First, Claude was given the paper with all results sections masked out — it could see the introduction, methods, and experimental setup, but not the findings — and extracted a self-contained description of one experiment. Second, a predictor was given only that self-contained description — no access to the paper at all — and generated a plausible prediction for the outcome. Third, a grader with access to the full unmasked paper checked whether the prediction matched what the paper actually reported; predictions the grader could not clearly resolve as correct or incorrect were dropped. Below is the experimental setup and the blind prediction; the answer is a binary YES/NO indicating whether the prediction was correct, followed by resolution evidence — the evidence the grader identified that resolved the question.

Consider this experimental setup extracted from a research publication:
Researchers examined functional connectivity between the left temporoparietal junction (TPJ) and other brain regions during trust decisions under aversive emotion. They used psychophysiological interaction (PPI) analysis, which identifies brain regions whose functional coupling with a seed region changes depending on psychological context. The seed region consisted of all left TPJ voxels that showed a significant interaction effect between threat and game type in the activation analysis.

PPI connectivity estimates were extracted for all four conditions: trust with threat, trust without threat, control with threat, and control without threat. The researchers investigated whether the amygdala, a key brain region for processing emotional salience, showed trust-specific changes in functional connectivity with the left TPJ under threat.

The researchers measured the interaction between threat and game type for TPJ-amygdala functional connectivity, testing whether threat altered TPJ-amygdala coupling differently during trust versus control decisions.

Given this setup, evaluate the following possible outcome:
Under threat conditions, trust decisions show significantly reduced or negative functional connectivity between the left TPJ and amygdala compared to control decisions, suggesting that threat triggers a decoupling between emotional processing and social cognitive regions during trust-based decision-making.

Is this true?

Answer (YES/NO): YES